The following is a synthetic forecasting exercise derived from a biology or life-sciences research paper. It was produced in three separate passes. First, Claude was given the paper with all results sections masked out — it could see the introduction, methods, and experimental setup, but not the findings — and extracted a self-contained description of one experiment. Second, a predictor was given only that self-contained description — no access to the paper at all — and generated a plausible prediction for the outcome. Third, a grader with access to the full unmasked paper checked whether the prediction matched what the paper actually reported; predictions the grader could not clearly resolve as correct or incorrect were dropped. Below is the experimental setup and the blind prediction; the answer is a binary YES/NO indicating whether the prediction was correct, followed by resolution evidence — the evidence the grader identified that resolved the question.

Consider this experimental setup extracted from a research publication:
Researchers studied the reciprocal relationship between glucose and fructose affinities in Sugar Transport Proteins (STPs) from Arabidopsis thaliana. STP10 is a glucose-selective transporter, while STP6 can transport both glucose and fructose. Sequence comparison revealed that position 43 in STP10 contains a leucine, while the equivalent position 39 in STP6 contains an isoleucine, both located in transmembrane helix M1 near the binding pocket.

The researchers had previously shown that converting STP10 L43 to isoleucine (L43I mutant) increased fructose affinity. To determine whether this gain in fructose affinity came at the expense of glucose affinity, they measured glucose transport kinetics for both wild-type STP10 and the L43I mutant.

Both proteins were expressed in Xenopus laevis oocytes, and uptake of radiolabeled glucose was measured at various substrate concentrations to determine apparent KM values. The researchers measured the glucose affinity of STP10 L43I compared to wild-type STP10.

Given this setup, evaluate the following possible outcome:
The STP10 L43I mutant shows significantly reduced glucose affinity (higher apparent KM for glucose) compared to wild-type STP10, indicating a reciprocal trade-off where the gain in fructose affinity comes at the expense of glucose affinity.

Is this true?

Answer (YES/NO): YES